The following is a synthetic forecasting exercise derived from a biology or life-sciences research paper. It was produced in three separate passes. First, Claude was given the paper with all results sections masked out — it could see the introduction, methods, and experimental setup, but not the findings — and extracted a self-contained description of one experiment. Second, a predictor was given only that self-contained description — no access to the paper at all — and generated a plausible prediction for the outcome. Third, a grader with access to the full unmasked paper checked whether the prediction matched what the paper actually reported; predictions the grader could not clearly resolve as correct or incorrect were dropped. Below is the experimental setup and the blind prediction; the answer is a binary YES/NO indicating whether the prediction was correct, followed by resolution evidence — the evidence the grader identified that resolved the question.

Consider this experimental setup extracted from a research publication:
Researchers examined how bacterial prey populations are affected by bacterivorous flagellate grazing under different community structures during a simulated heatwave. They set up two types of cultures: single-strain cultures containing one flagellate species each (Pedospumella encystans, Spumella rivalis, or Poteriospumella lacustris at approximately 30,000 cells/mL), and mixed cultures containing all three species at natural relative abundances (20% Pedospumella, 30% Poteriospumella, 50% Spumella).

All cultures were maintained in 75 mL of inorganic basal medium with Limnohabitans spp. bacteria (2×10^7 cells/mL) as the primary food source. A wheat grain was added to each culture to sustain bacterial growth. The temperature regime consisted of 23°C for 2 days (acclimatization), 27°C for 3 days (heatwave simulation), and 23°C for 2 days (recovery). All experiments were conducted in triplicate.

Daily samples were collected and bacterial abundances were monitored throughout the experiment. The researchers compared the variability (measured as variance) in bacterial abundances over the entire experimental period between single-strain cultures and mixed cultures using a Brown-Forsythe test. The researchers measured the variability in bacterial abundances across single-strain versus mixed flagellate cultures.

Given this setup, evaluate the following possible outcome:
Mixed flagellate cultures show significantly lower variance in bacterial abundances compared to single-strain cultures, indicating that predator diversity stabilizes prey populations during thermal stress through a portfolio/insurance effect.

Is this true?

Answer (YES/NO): NO